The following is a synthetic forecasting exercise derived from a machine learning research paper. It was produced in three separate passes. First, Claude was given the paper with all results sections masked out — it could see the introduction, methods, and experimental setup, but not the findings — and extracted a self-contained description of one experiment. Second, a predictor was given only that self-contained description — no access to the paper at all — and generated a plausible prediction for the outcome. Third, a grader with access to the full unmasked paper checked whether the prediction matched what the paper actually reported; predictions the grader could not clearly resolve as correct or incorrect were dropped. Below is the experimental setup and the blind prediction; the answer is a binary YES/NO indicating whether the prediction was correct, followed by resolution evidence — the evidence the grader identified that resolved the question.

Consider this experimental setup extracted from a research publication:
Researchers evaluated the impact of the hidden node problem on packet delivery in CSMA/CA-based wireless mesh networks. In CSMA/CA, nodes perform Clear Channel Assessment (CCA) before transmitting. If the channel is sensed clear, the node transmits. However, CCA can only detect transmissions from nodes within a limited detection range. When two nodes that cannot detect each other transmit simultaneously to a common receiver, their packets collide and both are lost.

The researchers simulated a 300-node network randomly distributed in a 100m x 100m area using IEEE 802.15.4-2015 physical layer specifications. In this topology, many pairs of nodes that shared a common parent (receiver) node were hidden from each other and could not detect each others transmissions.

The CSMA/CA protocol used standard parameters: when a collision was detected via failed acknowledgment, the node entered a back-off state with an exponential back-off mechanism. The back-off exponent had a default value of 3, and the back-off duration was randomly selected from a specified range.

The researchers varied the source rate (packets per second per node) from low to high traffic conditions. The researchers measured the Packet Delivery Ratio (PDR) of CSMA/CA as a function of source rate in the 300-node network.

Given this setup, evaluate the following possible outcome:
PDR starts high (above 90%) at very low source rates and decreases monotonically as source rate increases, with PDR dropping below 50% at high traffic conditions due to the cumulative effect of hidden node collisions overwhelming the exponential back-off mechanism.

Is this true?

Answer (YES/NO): NO